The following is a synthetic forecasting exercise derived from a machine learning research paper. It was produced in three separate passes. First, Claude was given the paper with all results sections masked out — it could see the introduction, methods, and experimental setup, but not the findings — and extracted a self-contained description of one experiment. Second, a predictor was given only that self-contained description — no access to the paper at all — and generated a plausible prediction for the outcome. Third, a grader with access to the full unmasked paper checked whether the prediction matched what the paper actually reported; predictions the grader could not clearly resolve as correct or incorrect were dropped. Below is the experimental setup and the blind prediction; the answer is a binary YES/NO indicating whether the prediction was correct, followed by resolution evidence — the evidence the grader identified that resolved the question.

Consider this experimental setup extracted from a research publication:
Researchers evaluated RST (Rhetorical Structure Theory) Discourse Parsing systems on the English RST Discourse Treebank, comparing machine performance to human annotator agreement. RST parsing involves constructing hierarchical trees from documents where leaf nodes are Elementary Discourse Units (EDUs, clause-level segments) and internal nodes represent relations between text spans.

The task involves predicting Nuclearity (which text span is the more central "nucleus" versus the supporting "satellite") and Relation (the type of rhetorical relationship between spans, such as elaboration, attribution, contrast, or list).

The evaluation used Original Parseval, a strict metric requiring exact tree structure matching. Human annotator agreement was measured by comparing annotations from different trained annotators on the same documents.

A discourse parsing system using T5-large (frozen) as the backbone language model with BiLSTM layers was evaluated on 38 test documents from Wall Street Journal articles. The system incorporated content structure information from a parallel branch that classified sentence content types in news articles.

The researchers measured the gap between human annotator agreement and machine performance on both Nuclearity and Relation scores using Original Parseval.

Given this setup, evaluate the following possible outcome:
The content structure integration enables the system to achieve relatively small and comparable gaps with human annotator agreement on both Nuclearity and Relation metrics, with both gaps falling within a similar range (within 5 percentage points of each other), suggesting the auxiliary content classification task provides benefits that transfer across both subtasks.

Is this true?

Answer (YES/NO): NO